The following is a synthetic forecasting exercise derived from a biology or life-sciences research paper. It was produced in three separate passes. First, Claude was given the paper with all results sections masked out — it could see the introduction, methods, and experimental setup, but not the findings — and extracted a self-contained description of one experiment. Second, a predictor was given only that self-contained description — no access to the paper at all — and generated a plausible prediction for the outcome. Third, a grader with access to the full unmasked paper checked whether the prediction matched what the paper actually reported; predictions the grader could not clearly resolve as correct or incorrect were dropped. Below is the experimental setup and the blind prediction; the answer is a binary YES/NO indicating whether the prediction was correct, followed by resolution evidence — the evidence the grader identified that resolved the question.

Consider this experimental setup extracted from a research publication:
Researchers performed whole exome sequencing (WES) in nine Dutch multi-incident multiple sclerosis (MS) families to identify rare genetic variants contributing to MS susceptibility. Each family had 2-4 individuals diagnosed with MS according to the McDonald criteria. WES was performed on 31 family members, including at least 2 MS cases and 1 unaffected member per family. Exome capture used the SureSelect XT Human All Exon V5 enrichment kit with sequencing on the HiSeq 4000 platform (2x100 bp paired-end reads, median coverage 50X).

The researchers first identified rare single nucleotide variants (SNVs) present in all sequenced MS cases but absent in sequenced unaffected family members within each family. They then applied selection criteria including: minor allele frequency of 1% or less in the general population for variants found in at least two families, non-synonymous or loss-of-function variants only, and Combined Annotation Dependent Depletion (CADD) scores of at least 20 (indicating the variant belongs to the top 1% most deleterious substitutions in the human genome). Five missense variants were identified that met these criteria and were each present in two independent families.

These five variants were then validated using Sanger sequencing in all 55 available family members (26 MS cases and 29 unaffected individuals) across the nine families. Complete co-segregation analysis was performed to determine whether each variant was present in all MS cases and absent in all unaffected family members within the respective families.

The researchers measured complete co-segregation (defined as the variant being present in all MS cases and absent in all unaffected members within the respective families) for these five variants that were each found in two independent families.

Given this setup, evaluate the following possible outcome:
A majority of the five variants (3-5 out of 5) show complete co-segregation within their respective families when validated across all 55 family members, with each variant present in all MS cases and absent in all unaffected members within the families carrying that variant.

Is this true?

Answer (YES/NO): NO